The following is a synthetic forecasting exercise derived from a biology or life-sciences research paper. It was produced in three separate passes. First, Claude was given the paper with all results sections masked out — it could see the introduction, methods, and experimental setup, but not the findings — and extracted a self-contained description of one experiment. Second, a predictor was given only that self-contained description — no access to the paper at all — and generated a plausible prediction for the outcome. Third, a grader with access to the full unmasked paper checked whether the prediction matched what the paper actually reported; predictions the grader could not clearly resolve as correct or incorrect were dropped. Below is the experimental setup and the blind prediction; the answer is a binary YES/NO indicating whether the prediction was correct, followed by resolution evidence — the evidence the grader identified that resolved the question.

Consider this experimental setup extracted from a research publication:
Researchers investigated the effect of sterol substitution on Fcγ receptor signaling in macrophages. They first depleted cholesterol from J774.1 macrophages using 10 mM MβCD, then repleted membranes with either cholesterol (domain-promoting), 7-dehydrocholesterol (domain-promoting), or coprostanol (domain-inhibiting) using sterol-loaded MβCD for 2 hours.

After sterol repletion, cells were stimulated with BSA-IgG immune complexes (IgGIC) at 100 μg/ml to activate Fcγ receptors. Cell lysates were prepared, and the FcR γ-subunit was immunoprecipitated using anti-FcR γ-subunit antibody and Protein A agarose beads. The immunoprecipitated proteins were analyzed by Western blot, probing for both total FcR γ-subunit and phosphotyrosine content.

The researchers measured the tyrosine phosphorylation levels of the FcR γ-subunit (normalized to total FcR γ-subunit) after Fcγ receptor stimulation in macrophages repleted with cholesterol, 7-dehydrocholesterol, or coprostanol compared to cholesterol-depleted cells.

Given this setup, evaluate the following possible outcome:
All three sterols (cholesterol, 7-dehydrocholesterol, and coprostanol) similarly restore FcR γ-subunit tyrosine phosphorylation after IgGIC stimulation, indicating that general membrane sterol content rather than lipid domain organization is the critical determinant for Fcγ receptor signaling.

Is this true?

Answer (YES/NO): NO